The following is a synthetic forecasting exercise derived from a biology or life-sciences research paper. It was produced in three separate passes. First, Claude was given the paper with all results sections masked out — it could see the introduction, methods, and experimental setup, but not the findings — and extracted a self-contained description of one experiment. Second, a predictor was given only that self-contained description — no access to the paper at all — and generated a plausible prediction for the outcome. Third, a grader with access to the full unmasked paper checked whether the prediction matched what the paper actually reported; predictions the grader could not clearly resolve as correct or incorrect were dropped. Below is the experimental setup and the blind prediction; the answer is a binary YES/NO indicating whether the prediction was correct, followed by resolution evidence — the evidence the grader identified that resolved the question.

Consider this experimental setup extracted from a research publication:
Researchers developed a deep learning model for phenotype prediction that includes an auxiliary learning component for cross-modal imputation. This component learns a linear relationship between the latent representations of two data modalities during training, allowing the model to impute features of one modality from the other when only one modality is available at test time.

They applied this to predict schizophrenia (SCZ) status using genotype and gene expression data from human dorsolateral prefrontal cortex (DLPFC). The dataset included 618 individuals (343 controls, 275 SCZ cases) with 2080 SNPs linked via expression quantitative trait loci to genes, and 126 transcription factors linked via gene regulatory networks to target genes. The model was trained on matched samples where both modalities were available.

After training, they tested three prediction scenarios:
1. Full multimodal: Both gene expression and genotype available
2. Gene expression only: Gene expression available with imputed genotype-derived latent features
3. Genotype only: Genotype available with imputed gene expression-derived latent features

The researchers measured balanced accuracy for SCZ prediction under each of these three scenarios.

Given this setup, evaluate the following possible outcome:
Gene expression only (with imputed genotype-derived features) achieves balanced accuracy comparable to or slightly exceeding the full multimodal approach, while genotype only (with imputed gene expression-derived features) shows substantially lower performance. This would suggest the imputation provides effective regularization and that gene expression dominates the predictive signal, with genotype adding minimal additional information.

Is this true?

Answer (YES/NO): NO